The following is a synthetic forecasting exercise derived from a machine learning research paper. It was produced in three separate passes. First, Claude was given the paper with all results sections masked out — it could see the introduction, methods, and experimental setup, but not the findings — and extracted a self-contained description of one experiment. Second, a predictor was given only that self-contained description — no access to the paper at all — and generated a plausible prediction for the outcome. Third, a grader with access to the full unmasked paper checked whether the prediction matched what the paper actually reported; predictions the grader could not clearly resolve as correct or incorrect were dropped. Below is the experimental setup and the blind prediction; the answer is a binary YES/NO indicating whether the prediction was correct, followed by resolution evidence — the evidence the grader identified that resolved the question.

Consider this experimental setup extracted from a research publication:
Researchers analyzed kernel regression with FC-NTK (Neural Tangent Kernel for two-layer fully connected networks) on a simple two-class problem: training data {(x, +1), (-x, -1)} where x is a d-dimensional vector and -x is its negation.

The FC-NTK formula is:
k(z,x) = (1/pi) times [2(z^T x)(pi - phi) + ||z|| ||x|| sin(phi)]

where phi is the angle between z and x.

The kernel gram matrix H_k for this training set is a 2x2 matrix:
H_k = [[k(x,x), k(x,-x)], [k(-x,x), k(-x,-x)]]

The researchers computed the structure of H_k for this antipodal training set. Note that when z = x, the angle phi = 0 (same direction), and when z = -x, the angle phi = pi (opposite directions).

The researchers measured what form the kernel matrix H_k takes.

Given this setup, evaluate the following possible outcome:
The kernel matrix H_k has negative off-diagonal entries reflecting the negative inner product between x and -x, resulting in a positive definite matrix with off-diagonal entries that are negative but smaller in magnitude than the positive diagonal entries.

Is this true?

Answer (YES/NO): NO